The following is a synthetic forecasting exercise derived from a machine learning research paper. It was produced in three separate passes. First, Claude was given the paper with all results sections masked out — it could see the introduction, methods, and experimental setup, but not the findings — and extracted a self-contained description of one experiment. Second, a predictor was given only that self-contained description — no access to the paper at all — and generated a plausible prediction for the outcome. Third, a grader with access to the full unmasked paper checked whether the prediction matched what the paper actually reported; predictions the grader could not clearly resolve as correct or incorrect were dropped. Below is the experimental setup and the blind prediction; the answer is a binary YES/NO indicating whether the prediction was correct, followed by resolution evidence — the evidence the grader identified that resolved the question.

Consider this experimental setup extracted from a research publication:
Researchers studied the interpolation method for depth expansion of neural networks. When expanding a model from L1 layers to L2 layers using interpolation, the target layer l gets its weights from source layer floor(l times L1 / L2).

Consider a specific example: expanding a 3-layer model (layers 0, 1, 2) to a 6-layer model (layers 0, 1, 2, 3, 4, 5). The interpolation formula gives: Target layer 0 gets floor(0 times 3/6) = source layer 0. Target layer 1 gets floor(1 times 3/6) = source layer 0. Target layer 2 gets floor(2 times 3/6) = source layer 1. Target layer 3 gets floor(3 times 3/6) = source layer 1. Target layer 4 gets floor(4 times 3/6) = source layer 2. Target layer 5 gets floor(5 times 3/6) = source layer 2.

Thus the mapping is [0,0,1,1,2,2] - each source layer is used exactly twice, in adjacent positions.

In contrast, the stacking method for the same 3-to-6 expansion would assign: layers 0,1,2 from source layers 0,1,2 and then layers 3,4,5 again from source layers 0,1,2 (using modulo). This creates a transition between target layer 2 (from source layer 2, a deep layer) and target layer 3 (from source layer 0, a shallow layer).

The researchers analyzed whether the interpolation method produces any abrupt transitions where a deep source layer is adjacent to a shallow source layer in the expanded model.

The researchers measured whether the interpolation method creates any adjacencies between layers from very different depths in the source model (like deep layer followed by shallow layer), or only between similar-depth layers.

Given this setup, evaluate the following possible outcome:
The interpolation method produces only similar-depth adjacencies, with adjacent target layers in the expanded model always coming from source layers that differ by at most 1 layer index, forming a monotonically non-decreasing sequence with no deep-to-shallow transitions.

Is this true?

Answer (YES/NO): YES